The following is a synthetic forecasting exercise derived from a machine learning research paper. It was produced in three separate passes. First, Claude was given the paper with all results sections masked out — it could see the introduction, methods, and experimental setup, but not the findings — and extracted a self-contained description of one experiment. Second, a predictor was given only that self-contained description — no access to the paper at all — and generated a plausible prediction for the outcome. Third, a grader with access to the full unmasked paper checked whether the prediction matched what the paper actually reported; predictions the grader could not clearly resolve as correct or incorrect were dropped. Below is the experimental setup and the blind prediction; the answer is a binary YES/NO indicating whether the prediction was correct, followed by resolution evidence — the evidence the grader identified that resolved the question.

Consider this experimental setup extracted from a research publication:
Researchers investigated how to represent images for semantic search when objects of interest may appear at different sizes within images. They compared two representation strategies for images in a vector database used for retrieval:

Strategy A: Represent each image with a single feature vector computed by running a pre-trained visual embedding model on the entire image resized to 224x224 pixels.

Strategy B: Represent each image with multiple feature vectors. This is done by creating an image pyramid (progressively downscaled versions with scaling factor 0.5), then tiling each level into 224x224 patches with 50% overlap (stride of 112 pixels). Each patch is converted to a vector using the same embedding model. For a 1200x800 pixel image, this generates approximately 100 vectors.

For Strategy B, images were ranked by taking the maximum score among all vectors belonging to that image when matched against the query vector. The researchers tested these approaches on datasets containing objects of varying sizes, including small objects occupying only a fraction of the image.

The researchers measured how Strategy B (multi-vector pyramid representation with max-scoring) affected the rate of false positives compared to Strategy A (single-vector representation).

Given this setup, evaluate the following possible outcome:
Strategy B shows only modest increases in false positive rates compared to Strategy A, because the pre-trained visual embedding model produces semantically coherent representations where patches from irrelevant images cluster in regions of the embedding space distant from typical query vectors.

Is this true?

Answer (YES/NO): NO